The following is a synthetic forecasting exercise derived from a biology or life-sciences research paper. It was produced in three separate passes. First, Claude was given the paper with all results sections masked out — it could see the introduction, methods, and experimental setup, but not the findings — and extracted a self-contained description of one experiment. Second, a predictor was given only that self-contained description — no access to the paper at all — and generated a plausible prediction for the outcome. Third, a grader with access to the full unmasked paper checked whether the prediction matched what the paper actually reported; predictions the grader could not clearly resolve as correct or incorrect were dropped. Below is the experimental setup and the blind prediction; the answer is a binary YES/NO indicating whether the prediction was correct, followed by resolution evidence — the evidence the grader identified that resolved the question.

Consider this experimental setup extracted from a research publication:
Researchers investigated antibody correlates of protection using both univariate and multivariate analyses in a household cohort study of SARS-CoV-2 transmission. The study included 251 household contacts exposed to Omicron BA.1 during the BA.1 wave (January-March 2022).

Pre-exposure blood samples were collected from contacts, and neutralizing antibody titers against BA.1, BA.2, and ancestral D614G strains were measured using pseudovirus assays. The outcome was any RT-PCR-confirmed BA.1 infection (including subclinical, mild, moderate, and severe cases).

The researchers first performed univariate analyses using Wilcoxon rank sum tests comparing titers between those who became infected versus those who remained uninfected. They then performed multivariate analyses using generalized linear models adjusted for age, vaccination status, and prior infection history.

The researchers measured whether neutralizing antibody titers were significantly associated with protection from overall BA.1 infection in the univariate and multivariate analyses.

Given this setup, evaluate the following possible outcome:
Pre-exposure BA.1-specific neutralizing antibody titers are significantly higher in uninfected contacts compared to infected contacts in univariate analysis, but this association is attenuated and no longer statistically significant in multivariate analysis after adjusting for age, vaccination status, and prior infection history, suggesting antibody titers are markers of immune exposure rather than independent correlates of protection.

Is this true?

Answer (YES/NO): NO